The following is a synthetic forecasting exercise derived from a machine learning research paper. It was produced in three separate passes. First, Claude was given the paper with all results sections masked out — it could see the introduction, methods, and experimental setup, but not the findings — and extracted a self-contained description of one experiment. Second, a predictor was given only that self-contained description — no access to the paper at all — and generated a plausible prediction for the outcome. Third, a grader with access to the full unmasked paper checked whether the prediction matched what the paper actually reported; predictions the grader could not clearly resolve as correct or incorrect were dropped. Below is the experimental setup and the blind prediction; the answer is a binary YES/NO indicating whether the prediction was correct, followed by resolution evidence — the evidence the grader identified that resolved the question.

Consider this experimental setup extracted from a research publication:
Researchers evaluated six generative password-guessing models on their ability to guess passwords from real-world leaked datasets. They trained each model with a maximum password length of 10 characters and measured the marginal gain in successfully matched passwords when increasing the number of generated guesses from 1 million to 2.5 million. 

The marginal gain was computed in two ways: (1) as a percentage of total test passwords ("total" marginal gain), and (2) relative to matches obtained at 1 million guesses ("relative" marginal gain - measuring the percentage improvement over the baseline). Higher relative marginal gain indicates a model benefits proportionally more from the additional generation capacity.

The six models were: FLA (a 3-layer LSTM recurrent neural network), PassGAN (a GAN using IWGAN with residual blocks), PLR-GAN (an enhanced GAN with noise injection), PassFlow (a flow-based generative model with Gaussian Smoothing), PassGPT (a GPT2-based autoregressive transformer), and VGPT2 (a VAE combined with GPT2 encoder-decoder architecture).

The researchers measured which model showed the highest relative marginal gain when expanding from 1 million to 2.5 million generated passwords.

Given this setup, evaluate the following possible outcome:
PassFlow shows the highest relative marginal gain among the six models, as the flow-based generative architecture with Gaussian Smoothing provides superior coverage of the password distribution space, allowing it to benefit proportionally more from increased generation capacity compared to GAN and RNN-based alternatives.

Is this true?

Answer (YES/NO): NO